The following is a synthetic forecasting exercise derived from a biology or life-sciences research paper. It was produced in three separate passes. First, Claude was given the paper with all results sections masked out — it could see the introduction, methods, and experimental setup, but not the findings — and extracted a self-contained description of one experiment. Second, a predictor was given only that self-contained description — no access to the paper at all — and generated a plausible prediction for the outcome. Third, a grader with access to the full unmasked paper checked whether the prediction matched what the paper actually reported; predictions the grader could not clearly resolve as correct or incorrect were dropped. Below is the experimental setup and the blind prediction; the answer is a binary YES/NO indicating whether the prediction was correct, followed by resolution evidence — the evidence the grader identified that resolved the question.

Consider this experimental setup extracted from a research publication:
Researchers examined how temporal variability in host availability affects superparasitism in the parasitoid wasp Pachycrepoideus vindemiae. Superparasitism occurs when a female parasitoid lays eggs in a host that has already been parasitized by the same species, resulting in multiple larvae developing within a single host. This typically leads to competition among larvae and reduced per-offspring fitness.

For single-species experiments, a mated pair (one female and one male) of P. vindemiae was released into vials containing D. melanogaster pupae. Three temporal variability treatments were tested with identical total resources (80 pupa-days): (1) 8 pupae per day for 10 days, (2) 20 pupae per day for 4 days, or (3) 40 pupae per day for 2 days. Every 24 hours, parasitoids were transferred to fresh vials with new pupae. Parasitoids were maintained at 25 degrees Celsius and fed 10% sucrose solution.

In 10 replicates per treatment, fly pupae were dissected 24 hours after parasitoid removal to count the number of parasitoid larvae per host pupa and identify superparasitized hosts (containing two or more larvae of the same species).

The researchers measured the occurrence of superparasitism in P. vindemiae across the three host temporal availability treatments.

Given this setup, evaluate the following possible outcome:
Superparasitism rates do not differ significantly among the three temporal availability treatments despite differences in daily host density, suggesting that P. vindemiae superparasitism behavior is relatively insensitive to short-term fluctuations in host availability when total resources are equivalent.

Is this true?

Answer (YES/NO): YES